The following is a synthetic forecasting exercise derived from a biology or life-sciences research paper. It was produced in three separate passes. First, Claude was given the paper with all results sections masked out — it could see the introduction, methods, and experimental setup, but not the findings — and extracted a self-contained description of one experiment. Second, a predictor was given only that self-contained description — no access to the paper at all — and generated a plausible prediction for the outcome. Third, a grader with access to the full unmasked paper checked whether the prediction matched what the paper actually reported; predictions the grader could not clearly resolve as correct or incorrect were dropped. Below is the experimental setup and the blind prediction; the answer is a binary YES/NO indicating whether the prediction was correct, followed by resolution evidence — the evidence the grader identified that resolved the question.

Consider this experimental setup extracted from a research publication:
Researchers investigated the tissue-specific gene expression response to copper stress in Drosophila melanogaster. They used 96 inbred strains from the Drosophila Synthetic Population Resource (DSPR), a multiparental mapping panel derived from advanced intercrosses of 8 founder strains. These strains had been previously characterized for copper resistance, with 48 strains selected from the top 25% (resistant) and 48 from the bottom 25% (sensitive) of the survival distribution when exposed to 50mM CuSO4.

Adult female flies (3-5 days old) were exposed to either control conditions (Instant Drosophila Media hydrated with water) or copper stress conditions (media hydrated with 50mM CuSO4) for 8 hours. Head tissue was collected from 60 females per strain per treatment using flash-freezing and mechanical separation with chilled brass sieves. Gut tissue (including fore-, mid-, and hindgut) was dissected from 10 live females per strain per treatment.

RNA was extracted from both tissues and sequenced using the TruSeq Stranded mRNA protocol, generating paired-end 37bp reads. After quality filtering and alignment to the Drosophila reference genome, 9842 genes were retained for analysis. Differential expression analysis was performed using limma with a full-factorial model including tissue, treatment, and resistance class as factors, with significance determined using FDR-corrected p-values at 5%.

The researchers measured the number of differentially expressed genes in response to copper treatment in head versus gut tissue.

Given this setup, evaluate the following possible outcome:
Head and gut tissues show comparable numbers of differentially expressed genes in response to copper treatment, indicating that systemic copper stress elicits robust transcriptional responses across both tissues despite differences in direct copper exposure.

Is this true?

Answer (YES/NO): NO